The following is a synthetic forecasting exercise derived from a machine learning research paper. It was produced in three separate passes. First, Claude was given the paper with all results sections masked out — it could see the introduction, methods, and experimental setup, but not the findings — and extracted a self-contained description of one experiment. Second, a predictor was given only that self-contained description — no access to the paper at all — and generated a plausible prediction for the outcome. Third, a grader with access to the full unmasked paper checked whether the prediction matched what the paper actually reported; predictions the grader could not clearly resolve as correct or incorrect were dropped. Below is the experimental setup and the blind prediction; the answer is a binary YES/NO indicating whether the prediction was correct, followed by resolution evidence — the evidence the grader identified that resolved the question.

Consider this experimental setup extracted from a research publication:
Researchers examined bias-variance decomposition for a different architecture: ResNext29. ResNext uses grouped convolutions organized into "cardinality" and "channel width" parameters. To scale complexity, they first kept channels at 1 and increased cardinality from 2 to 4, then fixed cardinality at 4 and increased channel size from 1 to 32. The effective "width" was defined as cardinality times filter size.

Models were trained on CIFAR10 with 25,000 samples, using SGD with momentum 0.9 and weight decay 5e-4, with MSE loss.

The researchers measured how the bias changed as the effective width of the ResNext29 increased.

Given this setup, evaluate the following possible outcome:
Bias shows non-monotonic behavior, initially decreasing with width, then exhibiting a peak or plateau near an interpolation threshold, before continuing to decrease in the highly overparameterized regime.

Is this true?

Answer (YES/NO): NO